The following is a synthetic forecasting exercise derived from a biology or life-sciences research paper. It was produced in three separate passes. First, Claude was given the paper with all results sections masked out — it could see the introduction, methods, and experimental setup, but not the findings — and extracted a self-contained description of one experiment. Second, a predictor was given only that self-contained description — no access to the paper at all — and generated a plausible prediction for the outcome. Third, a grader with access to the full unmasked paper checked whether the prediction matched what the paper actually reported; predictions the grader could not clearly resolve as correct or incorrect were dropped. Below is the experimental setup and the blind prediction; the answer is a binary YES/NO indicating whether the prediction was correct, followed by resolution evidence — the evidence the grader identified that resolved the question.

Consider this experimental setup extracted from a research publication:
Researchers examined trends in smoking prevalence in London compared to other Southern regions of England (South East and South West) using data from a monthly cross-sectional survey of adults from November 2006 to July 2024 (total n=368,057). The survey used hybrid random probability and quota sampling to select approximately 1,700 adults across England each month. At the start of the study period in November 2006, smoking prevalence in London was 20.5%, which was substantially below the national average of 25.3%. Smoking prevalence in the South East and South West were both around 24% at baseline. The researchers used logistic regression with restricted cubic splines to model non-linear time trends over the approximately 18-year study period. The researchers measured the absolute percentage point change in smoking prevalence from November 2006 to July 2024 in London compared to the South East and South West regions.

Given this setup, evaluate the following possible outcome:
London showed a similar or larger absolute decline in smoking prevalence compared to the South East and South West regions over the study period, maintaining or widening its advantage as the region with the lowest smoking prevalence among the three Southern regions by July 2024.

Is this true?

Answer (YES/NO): NO